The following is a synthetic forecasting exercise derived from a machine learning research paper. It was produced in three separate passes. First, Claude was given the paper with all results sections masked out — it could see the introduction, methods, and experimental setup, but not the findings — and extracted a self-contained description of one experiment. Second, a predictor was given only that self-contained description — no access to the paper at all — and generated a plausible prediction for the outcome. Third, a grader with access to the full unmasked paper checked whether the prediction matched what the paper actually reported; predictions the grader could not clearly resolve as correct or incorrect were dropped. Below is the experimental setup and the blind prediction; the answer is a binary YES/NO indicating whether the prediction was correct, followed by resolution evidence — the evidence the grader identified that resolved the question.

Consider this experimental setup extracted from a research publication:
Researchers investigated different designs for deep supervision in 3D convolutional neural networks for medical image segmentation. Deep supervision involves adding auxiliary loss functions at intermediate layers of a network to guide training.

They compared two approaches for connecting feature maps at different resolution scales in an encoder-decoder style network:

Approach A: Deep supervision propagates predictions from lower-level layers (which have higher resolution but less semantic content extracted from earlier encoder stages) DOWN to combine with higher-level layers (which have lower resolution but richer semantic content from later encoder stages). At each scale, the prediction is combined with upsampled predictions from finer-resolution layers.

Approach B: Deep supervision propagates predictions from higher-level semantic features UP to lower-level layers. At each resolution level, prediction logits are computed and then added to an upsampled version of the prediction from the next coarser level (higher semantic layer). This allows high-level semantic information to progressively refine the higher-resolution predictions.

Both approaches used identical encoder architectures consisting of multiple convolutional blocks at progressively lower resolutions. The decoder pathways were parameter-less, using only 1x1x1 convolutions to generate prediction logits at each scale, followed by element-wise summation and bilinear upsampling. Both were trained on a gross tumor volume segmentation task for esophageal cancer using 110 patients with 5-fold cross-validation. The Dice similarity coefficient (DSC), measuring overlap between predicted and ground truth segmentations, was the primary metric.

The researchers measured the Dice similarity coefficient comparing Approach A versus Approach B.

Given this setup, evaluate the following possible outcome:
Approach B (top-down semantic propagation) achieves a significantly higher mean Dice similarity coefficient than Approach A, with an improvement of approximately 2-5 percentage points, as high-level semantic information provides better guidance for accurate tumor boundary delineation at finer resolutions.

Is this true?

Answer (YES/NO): NO